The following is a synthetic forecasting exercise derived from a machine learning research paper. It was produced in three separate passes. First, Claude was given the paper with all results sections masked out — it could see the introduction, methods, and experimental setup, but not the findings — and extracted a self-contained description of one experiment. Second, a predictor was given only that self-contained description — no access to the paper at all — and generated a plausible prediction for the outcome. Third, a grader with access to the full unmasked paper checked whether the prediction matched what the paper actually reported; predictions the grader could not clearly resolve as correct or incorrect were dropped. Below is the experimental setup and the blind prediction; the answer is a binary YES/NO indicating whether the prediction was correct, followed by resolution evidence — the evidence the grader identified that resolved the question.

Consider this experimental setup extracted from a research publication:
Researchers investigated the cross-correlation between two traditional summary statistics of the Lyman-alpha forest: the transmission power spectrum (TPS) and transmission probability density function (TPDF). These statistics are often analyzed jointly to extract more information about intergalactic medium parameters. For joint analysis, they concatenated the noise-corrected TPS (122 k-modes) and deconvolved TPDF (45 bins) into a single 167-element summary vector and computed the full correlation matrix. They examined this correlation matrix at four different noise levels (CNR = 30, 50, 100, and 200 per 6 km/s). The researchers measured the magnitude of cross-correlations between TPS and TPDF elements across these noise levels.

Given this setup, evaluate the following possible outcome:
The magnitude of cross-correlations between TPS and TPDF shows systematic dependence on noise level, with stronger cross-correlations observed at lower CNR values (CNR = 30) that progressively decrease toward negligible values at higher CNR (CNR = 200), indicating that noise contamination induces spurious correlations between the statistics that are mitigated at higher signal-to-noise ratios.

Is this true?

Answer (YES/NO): NO